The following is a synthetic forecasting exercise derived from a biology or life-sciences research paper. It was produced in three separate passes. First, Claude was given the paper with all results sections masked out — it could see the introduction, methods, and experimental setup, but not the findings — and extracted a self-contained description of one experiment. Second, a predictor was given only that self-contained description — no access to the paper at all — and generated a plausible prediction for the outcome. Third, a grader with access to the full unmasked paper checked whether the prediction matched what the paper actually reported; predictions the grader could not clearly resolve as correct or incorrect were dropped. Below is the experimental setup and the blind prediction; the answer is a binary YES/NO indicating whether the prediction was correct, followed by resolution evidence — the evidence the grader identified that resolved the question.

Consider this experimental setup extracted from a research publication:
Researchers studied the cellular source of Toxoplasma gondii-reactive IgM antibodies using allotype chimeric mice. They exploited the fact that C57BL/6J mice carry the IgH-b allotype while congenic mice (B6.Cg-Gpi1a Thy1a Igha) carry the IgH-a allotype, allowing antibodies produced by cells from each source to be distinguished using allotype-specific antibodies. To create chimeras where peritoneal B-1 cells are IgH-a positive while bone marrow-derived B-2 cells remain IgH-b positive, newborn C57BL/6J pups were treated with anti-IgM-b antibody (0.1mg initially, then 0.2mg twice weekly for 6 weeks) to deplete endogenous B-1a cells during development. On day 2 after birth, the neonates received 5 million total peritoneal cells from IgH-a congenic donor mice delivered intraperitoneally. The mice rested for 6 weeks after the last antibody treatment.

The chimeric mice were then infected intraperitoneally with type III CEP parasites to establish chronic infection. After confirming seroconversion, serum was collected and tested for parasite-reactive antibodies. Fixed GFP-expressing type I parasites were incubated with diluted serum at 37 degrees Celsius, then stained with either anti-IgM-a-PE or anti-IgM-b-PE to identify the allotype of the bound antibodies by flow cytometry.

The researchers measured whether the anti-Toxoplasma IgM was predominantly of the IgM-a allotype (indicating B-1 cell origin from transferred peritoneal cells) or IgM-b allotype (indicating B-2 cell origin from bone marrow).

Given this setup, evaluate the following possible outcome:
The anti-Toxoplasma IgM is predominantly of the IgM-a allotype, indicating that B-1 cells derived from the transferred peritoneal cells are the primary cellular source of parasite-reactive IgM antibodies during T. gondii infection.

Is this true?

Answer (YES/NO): NO